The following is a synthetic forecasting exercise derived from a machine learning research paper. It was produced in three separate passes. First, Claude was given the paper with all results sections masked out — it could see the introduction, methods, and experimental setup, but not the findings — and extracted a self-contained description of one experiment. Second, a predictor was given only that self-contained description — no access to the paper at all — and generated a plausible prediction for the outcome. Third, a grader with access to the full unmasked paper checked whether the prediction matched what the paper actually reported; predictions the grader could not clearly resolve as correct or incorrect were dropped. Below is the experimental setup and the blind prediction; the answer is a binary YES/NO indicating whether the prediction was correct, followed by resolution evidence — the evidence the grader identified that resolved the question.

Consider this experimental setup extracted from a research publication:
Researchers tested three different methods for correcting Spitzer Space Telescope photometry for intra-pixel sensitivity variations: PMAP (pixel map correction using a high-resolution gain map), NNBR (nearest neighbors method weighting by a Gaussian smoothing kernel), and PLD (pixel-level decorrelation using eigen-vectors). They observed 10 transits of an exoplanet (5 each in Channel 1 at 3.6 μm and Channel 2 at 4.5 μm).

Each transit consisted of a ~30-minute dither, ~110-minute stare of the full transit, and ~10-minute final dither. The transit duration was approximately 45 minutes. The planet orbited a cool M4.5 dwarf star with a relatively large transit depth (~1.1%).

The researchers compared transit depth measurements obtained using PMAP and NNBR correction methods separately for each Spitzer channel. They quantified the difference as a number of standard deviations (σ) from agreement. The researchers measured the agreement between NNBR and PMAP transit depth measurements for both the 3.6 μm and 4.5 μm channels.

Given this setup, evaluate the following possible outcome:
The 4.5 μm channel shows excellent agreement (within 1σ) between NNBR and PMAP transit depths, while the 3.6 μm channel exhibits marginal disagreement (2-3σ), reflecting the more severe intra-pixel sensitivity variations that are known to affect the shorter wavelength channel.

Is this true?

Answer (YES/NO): NO